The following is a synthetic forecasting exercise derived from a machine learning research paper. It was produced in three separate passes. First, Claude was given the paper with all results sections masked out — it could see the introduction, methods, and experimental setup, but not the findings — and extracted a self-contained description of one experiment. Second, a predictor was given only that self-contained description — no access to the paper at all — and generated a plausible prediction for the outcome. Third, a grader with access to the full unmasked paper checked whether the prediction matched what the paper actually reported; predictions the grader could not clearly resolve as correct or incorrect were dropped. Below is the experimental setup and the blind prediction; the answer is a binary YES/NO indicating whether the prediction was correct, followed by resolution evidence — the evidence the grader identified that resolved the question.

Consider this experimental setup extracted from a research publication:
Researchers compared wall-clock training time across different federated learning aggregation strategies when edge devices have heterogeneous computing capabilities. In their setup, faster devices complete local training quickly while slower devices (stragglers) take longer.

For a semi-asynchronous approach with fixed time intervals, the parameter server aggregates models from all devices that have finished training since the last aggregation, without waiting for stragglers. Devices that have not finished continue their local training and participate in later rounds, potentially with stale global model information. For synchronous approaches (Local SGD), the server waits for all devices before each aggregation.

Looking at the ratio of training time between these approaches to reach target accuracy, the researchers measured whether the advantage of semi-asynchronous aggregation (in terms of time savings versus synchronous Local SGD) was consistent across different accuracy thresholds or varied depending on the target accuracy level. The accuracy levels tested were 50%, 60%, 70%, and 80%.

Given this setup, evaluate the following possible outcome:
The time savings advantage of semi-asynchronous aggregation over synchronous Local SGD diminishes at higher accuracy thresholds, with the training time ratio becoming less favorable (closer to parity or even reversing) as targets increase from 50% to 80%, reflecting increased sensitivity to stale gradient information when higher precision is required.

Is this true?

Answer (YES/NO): NO